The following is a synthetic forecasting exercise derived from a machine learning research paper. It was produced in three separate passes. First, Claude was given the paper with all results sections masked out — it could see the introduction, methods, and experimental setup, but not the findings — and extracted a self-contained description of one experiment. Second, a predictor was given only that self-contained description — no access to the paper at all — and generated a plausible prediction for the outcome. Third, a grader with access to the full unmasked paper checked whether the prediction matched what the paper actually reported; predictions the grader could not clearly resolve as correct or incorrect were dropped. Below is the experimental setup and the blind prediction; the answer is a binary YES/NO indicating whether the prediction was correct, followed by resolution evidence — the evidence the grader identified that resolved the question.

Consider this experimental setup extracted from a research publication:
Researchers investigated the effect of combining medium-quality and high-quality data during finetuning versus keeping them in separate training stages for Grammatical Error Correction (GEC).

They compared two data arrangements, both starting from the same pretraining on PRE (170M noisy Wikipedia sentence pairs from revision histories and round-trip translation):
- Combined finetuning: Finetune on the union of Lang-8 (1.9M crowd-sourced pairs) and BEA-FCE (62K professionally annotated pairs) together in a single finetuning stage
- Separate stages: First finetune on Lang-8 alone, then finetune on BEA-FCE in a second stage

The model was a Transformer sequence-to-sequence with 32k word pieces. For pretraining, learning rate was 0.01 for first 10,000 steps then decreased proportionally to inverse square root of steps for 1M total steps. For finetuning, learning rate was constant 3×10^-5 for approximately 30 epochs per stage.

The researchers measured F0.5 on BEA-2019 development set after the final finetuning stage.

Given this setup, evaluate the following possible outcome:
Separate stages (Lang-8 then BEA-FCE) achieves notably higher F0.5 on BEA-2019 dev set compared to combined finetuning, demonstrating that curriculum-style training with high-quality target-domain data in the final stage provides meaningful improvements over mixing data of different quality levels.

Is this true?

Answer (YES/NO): YES